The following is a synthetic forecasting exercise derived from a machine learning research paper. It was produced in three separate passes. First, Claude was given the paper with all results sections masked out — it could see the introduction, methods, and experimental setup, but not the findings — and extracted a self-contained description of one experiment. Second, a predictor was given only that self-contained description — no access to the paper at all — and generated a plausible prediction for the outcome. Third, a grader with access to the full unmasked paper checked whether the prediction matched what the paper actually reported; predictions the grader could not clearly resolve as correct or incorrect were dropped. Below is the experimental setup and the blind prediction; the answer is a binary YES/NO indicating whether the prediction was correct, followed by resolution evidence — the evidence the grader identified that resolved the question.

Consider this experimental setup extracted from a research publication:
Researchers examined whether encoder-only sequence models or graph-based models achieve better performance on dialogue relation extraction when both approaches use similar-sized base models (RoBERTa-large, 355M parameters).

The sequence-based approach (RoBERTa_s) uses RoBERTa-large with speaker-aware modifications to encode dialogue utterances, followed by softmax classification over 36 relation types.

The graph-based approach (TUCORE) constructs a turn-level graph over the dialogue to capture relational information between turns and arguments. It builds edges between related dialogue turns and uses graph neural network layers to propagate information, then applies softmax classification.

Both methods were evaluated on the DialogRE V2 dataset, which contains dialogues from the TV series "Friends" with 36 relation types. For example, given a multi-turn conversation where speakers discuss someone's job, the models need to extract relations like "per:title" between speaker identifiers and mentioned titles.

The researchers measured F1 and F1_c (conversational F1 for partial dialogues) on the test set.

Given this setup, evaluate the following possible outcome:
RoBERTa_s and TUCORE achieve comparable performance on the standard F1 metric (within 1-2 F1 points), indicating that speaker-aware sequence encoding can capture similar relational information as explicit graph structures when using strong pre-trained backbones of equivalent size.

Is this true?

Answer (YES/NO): YES